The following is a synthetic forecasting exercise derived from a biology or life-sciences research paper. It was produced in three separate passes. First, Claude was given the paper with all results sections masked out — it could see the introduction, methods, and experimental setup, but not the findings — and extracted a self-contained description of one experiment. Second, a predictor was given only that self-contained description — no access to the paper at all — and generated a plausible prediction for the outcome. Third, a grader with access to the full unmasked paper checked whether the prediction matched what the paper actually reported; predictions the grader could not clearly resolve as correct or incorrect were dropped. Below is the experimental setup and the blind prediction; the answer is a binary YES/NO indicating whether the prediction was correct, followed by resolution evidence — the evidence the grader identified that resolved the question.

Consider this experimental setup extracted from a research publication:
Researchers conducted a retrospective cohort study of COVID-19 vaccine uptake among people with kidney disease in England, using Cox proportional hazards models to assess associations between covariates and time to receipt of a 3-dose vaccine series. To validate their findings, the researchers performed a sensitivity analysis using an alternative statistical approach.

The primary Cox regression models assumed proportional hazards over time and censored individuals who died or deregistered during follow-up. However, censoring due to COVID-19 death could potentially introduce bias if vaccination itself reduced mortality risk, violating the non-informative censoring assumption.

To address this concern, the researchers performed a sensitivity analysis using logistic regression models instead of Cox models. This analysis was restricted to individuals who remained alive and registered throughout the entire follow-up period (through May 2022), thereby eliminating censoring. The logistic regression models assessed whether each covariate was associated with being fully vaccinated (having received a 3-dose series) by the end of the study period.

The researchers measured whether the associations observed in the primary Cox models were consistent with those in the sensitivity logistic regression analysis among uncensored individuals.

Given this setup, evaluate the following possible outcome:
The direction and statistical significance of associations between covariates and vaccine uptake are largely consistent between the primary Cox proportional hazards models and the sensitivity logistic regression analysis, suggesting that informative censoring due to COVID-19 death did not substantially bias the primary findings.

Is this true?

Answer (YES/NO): YES